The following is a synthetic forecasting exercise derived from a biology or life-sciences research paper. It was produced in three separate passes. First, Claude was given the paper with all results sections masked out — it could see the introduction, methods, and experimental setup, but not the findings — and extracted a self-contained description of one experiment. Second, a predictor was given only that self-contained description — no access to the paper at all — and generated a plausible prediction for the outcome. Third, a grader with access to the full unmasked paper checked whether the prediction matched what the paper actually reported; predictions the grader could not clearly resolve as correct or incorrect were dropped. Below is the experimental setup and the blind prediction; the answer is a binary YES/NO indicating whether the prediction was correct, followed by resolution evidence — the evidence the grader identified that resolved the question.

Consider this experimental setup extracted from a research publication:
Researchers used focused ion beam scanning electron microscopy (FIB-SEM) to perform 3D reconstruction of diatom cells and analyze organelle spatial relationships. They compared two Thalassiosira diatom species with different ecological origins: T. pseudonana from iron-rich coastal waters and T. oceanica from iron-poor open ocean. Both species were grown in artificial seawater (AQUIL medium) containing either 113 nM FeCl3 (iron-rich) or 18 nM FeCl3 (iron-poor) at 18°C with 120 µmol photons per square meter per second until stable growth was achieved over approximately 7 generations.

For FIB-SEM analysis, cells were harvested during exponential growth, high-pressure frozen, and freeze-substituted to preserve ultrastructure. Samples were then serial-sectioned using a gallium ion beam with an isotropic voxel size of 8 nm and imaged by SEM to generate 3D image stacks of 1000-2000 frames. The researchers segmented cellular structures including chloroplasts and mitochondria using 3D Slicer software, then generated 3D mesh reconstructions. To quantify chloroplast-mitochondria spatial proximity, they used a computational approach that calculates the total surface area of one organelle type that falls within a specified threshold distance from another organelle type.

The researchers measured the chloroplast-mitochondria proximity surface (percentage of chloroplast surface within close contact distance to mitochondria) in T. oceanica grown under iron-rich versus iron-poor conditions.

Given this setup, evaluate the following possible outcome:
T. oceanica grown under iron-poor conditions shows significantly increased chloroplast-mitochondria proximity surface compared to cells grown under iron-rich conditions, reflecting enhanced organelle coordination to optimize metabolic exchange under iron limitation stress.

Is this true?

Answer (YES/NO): NO